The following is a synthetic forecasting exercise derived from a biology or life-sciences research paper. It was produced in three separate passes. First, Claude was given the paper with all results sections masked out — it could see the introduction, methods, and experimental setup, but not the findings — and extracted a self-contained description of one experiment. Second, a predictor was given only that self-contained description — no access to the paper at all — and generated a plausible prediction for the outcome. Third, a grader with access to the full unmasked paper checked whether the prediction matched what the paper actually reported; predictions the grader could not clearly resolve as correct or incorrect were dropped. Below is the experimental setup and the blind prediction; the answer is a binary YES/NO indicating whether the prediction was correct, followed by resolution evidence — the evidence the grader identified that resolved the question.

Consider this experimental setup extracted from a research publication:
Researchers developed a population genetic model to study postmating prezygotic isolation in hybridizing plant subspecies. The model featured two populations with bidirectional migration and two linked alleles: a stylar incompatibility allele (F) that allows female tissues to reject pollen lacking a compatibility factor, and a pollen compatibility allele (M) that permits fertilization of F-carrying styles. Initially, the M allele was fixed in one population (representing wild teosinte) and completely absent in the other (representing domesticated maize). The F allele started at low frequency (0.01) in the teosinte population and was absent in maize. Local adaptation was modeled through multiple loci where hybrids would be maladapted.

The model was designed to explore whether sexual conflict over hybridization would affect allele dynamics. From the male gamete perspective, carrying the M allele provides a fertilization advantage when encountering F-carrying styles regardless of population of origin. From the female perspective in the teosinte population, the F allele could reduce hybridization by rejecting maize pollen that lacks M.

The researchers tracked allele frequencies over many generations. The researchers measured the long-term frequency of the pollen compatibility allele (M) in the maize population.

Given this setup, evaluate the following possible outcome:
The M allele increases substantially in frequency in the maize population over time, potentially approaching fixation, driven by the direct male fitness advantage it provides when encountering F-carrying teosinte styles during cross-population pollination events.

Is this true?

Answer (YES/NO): YES